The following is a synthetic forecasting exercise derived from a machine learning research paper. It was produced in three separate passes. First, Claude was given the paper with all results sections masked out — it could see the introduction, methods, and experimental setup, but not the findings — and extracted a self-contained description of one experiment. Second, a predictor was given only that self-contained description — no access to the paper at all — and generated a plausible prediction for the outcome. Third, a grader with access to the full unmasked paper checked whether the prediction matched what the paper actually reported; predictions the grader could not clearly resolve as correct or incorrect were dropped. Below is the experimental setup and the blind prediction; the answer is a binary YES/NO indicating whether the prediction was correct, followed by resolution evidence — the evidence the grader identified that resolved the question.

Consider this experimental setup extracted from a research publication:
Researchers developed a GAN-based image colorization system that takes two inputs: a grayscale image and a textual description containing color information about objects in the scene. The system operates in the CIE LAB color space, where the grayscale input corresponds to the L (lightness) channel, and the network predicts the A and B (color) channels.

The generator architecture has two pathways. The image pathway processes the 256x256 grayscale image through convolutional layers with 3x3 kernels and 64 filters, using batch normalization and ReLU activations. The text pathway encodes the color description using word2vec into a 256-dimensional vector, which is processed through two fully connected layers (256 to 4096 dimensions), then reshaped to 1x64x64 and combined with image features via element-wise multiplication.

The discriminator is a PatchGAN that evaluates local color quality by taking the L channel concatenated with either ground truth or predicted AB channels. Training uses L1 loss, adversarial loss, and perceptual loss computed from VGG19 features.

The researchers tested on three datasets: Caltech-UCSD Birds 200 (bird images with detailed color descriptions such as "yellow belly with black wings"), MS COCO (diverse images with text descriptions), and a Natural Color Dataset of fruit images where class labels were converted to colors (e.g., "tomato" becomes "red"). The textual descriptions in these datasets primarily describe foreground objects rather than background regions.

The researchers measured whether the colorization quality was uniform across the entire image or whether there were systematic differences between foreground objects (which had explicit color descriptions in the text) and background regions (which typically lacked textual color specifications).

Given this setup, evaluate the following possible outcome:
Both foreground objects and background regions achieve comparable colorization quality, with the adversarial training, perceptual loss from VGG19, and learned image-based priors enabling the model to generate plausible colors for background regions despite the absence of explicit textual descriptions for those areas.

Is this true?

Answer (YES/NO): NO